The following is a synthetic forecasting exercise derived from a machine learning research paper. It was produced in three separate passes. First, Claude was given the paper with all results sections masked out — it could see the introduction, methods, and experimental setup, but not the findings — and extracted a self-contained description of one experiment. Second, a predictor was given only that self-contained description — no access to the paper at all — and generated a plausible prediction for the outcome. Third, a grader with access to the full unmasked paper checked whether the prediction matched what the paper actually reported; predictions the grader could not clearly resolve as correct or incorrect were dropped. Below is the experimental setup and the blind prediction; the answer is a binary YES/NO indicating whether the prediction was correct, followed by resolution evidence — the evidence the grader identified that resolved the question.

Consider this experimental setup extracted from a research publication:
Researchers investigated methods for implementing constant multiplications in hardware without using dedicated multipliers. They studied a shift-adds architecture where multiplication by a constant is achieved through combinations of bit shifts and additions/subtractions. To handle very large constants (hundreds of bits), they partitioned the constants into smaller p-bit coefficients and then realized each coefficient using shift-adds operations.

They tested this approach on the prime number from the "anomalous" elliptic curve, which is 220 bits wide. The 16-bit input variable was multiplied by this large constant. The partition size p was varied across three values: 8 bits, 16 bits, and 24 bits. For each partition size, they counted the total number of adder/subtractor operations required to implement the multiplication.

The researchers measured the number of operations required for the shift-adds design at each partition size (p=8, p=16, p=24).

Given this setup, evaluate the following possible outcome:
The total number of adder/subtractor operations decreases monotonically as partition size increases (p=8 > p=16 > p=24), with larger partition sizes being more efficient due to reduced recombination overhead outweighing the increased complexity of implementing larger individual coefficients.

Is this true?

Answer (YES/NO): NO